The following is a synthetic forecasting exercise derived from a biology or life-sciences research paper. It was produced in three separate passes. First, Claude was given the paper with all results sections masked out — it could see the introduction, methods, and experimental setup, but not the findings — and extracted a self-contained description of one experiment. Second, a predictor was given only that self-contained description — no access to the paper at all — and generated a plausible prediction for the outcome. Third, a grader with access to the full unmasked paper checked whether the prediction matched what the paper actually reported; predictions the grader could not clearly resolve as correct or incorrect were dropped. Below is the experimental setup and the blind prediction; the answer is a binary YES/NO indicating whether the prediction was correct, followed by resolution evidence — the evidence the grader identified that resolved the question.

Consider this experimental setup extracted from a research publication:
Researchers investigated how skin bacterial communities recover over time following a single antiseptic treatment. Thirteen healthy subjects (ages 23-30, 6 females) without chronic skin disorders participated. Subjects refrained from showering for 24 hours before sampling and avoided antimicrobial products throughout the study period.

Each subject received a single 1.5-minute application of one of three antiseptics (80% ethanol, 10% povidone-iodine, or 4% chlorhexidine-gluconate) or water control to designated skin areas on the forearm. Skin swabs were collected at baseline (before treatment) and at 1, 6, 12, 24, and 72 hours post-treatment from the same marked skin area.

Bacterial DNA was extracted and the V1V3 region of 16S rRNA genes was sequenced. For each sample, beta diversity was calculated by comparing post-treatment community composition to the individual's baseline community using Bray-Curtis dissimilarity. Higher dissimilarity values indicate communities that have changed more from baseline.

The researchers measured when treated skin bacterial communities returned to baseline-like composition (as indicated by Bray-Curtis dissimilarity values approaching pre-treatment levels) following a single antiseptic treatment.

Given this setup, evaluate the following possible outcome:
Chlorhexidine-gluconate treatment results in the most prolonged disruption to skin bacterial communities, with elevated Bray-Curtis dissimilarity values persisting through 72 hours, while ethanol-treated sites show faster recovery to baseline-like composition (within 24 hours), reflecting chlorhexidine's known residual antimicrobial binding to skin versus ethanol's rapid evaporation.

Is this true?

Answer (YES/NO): NO